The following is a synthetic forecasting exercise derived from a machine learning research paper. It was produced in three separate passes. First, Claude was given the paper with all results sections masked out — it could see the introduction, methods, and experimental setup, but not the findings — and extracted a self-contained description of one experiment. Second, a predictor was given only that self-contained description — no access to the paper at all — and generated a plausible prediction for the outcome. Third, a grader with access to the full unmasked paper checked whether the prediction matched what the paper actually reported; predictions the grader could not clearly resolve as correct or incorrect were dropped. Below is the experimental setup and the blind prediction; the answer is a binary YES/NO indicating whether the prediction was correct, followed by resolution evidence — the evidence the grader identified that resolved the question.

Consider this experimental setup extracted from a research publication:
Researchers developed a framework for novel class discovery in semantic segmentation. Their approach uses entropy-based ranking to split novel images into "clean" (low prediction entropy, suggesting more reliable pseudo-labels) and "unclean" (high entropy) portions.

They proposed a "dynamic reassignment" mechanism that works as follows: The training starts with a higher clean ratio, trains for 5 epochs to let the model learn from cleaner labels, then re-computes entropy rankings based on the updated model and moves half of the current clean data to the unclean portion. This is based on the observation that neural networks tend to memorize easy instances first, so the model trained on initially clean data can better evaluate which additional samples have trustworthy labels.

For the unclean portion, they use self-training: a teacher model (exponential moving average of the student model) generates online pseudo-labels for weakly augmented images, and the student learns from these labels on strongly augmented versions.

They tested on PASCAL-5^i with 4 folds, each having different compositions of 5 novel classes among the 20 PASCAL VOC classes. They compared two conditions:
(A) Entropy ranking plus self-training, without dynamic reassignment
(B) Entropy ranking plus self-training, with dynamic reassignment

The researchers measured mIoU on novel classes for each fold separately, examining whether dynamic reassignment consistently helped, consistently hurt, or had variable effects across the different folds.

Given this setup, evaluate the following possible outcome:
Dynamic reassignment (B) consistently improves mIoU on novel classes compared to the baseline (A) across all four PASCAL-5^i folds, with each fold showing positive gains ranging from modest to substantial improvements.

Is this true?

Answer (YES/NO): NO